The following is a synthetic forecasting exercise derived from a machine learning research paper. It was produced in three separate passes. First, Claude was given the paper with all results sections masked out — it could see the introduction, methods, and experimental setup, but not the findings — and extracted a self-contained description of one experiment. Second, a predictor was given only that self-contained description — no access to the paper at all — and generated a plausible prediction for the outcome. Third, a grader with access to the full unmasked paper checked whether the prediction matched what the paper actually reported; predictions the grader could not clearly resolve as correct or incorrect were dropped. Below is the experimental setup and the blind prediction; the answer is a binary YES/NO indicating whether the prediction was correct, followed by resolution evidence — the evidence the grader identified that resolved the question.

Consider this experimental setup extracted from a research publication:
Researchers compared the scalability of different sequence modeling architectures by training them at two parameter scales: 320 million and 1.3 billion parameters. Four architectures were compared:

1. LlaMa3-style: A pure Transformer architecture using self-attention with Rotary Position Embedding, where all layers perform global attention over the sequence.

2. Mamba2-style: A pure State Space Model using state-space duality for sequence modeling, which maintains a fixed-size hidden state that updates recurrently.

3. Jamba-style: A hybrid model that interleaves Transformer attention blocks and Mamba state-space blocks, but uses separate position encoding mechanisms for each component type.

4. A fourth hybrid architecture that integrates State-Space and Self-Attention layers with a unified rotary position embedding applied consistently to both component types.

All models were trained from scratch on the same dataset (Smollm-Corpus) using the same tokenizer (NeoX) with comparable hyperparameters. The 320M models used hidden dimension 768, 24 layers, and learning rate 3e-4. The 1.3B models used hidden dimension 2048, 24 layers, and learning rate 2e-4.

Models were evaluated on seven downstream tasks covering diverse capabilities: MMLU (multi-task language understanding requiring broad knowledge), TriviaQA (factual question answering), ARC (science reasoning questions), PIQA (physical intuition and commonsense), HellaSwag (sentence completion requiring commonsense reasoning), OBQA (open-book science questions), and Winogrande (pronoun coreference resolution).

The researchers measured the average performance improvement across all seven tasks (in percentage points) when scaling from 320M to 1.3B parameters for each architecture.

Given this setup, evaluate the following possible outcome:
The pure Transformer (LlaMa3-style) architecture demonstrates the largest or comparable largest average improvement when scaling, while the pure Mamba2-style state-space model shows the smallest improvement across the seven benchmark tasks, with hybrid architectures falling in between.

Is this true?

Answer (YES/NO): NO